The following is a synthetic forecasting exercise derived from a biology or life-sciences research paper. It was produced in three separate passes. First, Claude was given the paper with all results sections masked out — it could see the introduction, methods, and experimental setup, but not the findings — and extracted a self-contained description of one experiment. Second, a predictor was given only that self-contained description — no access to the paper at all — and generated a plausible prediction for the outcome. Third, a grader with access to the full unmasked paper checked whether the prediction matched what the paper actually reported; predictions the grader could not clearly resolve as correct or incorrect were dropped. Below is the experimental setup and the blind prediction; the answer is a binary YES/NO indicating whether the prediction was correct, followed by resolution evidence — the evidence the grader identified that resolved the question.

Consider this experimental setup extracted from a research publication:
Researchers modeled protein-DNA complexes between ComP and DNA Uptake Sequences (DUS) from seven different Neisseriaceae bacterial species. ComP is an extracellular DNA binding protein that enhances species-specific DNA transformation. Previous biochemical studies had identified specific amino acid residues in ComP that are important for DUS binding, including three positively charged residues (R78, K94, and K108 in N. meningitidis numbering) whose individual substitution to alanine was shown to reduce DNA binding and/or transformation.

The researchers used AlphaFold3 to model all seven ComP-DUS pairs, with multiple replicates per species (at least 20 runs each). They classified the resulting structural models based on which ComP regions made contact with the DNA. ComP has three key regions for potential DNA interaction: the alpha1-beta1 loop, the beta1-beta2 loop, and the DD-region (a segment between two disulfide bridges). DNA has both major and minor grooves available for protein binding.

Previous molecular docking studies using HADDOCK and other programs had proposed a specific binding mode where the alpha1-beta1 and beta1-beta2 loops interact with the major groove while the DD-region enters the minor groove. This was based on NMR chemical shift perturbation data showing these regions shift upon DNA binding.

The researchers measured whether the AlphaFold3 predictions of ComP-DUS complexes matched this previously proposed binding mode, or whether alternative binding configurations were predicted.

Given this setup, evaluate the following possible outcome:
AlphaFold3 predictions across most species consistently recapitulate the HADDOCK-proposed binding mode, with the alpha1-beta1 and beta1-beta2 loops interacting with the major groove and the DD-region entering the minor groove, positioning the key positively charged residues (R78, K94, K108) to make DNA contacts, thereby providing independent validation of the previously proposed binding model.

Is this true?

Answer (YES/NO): NO